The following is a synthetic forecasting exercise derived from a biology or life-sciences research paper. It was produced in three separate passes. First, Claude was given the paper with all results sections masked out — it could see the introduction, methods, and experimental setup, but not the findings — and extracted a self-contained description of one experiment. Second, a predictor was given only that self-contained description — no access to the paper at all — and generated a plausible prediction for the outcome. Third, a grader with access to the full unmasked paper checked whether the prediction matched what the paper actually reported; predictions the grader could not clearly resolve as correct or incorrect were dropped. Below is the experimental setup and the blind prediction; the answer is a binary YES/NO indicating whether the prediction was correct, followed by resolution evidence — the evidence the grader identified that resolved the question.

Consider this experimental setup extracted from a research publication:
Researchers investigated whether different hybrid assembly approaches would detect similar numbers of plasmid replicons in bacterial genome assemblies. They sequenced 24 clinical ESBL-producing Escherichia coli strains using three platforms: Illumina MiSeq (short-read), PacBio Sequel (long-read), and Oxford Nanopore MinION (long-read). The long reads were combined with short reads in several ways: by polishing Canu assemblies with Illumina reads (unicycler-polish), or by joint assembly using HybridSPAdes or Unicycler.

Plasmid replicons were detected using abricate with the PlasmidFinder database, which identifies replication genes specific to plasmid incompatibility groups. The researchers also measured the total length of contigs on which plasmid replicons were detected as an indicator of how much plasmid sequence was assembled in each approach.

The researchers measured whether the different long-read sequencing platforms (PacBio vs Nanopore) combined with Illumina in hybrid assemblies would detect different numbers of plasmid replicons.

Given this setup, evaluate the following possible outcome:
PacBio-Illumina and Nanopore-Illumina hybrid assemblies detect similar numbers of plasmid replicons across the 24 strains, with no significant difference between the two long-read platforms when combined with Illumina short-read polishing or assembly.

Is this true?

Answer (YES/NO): YES